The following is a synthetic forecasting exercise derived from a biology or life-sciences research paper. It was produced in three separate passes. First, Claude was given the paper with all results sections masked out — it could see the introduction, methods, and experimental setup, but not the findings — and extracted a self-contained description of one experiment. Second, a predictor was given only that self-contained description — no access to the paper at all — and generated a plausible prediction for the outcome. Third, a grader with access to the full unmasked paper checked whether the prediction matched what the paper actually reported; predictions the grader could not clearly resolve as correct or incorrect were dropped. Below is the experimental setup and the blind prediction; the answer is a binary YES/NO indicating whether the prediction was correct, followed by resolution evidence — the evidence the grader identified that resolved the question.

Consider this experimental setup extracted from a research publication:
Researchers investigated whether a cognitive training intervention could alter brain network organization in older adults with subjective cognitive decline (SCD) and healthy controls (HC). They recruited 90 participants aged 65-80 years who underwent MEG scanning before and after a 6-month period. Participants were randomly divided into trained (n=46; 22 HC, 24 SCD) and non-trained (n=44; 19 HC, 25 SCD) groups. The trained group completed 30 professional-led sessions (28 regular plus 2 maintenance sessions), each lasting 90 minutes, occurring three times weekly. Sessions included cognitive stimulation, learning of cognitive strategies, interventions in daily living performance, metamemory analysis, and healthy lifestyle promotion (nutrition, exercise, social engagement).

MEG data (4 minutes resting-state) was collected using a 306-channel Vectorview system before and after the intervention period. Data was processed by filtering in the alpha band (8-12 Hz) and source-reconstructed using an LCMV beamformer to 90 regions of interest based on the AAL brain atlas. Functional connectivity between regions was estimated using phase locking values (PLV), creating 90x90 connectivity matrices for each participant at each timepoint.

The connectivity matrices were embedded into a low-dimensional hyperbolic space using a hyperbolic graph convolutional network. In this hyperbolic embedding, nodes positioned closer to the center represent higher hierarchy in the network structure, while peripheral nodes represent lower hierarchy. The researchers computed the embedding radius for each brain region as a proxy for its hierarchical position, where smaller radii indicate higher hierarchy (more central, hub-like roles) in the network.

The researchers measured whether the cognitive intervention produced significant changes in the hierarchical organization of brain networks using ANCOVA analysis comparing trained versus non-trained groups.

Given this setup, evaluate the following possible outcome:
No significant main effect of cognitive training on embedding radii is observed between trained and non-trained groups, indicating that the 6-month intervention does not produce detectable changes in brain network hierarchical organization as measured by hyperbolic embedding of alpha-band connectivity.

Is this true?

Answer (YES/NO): YES